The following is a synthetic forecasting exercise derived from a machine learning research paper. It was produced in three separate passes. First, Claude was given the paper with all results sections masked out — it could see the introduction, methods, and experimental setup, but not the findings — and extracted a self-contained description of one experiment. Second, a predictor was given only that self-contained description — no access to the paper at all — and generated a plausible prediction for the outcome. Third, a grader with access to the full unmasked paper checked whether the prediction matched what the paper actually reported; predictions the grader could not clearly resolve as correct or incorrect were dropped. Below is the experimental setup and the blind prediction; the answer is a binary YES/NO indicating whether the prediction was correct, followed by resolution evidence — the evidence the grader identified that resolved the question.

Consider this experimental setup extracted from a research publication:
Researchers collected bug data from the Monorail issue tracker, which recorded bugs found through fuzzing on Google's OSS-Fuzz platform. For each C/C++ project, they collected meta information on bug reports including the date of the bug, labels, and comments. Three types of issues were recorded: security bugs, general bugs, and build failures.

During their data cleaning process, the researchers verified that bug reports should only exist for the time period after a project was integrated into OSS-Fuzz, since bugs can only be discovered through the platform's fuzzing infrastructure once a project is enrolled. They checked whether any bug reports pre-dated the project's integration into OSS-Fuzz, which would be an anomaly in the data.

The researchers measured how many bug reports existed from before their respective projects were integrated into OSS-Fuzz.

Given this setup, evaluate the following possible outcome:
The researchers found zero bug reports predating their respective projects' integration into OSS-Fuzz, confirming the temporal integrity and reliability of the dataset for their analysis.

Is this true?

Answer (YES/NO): NO